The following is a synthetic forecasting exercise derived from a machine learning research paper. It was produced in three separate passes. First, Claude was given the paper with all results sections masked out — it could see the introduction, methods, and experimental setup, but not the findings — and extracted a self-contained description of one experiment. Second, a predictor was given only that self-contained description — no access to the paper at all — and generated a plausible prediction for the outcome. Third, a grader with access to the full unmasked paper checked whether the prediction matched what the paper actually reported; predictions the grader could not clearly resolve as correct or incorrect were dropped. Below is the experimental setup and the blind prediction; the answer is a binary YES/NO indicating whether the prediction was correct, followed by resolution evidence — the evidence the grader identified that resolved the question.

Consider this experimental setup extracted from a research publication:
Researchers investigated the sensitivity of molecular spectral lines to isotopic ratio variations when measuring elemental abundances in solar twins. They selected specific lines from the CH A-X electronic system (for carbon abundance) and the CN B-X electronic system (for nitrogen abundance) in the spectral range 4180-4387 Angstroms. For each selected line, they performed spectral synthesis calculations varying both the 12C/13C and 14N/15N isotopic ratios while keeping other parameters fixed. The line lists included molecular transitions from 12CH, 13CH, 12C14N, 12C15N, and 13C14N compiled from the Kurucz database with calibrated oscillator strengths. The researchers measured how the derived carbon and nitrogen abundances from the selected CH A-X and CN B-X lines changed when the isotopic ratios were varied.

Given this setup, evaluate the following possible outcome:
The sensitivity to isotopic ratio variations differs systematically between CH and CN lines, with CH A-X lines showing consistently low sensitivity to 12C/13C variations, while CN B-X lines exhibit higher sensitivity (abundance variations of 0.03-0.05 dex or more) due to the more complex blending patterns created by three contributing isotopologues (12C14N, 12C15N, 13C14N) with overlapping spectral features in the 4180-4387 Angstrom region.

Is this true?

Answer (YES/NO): NO